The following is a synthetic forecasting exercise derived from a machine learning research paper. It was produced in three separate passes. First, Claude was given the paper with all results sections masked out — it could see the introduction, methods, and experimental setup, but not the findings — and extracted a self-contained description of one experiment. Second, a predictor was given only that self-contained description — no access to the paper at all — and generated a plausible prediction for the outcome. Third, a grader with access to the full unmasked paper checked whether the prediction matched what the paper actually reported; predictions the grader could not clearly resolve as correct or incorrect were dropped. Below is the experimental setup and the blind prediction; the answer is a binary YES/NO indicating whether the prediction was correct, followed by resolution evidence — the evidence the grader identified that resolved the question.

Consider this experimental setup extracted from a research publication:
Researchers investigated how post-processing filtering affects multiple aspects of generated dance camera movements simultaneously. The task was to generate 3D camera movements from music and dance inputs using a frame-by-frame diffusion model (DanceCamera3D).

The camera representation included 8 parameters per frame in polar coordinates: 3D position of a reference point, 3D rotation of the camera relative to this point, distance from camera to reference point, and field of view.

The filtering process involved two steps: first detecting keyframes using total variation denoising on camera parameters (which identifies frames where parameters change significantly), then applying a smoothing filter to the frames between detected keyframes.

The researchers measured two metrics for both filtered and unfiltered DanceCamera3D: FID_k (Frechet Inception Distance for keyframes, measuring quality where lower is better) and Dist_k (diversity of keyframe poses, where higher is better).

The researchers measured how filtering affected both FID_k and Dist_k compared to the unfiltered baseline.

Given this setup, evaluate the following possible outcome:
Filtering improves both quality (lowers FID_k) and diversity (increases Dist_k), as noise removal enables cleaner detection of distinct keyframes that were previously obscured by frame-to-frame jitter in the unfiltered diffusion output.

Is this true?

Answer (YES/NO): NO